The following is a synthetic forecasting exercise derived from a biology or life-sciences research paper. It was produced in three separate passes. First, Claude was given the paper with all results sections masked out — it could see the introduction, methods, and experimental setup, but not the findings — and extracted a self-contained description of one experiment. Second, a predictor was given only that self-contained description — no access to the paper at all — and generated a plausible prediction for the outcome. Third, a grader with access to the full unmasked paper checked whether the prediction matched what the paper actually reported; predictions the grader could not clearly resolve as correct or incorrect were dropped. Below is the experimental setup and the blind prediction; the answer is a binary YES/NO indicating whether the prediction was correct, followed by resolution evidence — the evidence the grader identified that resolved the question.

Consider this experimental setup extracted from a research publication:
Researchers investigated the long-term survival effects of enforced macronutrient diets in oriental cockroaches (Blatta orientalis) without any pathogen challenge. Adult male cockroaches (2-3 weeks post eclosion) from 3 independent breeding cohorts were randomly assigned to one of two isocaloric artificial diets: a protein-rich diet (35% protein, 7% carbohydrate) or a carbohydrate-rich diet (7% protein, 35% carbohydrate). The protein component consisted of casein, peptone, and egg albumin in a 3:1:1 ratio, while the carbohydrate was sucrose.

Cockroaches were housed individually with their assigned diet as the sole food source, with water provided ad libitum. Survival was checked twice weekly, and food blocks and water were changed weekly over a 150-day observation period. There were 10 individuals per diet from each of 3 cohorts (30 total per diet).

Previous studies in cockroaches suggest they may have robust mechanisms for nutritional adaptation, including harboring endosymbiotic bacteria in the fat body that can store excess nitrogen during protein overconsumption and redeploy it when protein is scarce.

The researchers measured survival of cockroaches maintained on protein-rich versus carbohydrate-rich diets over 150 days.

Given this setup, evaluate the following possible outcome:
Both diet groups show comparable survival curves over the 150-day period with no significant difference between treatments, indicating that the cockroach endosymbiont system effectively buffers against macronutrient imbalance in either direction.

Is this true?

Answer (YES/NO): NO